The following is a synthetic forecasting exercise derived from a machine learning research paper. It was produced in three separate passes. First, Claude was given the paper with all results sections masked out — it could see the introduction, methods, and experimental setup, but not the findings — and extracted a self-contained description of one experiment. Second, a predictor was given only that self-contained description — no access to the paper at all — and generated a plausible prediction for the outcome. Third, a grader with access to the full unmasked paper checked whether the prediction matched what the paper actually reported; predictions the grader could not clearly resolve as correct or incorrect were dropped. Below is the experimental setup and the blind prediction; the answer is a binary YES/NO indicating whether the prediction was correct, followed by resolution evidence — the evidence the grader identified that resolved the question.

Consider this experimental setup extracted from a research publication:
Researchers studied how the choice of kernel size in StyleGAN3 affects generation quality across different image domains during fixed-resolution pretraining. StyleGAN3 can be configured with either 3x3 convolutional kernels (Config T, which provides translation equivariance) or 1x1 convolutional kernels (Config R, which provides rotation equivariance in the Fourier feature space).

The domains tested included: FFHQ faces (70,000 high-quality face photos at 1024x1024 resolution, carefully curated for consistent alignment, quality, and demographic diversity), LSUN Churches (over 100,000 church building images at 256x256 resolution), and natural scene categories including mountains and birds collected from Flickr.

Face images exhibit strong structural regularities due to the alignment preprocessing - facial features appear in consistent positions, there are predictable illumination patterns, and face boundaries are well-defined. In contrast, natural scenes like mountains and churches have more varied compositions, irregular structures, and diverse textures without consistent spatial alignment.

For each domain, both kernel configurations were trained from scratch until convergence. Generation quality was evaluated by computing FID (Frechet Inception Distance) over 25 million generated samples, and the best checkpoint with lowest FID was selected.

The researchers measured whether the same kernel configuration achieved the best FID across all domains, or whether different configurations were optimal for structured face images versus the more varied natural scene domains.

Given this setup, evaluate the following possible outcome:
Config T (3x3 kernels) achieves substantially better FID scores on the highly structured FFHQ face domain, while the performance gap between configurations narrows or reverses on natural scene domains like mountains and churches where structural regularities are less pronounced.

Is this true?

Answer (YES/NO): NO